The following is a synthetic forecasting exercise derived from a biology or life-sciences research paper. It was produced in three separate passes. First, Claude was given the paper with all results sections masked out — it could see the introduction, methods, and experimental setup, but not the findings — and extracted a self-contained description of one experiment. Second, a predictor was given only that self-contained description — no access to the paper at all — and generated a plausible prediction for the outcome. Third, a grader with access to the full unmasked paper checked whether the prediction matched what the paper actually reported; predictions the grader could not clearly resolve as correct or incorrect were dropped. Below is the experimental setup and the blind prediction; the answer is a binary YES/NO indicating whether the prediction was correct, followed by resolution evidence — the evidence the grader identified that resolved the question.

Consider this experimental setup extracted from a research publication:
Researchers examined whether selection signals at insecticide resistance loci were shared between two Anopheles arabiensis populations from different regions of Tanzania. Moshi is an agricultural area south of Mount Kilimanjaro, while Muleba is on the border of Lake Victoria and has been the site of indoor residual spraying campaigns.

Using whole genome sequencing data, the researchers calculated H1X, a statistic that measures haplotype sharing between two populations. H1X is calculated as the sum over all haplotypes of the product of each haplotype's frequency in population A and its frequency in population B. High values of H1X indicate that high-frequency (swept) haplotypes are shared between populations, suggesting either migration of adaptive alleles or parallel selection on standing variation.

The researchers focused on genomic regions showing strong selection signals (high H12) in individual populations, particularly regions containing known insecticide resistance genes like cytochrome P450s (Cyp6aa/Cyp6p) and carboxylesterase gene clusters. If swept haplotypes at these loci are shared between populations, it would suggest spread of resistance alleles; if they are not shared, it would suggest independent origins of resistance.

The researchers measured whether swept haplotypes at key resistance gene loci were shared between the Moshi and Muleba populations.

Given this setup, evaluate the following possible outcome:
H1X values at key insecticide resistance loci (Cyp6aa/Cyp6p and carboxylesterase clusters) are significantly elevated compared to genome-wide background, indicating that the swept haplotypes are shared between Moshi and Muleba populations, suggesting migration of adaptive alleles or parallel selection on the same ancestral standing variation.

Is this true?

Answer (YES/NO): NO